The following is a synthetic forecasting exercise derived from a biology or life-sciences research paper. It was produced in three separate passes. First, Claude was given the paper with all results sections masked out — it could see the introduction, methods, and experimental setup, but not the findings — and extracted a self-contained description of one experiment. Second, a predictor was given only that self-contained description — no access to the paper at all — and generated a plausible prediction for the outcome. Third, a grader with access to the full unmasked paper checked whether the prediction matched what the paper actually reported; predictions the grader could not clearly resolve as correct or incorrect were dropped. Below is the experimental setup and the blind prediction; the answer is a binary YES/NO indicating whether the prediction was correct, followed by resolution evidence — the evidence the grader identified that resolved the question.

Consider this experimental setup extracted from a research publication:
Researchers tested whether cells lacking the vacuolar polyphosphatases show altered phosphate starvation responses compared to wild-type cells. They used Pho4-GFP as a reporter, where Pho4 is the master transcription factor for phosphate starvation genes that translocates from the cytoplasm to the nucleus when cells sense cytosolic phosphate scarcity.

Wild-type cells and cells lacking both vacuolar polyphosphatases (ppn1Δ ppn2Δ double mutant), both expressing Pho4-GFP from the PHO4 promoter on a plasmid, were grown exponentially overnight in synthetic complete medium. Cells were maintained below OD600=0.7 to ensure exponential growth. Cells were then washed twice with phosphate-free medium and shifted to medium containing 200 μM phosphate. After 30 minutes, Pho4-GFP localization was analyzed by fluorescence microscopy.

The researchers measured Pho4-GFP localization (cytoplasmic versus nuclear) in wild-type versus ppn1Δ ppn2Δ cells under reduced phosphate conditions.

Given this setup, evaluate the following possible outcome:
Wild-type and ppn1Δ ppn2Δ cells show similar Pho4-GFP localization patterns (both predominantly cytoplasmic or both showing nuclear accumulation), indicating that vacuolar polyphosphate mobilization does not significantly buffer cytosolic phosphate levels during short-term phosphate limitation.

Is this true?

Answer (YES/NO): NO